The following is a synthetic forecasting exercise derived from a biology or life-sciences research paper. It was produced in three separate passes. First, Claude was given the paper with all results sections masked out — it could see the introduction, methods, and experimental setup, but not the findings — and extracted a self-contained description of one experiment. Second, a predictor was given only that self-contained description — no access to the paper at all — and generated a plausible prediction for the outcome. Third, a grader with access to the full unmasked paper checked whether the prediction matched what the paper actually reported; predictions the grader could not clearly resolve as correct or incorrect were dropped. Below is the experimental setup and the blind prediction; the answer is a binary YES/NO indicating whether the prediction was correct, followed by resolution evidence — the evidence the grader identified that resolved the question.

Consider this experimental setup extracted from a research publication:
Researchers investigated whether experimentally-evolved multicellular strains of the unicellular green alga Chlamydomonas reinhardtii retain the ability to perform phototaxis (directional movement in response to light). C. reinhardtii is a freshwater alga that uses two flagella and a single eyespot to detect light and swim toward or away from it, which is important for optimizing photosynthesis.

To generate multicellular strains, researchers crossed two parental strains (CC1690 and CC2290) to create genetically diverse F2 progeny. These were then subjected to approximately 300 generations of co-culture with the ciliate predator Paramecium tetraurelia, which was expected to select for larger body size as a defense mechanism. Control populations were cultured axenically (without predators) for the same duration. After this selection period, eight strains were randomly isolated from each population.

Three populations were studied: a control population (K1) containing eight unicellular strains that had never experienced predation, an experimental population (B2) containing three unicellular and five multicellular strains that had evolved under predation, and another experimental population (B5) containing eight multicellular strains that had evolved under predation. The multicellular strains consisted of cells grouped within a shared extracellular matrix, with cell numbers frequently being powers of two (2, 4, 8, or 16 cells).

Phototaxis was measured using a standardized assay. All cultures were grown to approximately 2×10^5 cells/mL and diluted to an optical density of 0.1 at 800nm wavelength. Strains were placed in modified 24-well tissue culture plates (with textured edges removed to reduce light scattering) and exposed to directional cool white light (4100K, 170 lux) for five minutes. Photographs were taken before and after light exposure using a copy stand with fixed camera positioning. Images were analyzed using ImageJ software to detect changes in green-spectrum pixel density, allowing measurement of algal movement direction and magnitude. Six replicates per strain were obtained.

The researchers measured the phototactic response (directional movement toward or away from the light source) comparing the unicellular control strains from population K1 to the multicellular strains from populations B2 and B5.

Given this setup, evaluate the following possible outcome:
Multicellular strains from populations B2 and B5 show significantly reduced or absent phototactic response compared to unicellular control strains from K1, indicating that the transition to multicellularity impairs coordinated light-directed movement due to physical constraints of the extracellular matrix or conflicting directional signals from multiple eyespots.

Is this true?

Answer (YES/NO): YES